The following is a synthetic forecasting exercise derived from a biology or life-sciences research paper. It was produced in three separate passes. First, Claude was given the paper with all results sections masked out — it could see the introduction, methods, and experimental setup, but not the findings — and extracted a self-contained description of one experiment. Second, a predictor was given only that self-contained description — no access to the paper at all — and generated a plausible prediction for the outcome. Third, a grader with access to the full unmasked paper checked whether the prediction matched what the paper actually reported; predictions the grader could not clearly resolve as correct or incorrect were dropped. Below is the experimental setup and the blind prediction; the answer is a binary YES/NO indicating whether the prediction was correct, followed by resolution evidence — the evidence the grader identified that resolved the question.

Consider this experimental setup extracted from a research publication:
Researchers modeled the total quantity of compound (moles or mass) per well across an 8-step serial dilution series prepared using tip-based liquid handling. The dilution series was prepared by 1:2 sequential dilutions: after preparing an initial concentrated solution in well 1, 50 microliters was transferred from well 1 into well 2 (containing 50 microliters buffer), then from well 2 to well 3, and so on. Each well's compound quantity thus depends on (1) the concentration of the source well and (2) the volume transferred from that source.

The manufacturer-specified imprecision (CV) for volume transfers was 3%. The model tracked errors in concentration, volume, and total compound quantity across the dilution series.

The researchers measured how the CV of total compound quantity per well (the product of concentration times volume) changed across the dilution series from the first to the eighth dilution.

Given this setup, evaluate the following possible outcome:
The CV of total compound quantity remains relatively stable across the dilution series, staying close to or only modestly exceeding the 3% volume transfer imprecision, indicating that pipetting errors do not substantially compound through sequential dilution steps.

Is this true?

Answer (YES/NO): NO